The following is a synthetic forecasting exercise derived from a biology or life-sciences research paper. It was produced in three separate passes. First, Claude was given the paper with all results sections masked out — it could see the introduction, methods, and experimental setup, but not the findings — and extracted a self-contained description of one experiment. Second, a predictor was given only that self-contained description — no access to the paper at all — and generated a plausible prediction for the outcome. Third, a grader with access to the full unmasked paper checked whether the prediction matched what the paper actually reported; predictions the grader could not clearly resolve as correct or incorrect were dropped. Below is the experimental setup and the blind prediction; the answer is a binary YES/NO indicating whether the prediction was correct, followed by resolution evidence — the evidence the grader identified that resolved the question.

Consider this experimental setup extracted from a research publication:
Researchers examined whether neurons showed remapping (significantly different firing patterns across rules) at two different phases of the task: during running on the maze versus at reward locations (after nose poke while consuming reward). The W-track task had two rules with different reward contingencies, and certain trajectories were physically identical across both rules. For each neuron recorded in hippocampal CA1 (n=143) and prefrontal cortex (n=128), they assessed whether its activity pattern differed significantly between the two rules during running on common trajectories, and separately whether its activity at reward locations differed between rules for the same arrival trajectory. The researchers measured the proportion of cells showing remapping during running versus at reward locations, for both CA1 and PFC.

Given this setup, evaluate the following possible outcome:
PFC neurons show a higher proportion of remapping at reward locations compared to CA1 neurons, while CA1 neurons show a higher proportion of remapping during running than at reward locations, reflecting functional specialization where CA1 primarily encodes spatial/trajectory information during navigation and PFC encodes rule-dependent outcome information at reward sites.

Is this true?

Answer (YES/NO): NO